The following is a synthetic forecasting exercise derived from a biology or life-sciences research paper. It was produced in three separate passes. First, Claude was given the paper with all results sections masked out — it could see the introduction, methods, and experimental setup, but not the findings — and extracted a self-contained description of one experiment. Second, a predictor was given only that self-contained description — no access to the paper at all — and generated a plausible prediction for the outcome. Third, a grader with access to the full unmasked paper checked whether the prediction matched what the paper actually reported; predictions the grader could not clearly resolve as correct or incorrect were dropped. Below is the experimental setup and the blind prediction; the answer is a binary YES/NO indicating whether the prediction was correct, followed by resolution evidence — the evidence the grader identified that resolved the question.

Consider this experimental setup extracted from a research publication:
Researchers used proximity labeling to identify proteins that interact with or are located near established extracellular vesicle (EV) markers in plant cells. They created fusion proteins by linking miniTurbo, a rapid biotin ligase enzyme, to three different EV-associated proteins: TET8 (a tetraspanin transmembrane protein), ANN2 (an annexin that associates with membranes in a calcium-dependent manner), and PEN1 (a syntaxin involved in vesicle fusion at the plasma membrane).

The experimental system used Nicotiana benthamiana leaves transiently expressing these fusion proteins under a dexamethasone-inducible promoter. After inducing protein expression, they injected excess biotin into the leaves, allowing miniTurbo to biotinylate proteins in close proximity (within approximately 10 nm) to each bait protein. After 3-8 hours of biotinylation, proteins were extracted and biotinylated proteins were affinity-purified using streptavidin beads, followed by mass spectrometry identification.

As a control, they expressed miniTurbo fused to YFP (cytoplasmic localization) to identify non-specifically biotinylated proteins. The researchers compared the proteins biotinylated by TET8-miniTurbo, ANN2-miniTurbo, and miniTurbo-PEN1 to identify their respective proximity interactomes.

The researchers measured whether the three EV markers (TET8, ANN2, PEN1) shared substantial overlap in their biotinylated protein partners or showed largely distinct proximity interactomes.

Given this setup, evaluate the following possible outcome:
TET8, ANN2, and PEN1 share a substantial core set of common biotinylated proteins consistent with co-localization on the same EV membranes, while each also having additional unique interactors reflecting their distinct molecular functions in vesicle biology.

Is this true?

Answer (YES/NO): NO